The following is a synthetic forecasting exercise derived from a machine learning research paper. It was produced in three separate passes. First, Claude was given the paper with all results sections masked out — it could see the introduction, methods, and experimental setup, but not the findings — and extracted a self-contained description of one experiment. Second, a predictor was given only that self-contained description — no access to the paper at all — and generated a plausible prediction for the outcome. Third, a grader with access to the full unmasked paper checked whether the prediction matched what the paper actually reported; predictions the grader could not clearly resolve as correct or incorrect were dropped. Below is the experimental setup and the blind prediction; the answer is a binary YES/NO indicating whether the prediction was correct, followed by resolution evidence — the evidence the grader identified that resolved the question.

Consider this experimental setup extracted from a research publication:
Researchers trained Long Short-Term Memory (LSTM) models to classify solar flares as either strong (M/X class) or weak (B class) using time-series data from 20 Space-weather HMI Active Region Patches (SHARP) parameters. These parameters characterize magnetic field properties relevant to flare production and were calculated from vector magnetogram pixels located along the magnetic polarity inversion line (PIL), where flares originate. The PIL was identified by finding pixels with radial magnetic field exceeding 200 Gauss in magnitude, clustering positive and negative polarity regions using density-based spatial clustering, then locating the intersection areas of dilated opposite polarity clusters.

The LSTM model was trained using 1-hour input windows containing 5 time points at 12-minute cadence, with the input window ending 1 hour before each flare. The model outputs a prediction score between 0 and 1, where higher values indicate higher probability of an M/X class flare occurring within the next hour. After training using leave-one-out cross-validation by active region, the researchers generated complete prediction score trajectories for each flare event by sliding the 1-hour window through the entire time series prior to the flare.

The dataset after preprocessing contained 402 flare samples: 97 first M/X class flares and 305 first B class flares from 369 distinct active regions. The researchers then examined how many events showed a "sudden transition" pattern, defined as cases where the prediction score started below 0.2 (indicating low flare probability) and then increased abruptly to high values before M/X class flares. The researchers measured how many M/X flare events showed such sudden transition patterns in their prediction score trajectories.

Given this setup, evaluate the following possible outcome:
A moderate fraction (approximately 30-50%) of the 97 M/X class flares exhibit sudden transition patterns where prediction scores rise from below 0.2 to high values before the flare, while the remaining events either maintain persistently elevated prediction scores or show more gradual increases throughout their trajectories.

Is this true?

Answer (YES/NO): YES